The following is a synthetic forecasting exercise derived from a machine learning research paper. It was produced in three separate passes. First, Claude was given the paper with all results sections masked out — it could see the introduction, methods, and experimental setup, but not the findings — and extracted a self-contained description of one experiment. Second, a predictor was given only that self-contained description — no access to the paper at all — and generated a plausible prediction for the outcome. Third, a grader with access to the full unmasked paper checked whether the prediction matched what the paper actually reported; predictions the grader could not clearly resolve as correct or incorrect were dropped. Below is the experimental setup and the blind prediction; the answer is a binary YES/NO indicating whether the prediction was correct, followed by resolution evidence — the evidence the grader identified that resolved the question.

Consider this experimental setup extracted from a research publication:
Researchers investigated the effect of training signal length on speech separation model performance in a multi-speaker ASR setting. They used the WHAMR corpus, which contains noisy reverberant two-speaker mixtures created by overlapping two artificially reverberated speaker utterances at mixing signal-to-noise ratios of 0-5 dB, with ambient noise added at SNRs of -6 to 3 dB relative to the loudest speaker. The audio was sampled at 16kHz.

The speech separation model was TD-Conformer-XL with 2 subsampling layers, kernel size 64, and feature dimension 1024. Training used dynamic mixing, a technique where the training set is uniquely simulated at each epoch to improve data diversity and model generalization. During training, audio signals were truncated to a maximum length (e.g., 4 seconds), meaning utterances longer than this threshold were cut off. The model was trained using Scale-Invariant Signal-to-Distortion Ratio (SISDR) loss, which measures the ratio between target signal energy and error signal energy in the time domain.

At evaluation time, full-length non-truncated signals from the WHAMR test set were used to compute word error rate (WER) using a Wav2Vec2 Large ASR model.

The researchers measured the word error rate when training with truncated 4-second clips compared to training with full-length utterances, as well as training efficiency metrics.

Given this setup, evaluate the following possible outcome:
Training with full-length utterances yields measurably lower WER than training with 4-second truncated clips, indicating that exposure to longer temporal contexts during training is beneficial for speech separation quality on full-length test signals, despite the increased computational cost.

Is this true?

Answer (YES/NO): YES